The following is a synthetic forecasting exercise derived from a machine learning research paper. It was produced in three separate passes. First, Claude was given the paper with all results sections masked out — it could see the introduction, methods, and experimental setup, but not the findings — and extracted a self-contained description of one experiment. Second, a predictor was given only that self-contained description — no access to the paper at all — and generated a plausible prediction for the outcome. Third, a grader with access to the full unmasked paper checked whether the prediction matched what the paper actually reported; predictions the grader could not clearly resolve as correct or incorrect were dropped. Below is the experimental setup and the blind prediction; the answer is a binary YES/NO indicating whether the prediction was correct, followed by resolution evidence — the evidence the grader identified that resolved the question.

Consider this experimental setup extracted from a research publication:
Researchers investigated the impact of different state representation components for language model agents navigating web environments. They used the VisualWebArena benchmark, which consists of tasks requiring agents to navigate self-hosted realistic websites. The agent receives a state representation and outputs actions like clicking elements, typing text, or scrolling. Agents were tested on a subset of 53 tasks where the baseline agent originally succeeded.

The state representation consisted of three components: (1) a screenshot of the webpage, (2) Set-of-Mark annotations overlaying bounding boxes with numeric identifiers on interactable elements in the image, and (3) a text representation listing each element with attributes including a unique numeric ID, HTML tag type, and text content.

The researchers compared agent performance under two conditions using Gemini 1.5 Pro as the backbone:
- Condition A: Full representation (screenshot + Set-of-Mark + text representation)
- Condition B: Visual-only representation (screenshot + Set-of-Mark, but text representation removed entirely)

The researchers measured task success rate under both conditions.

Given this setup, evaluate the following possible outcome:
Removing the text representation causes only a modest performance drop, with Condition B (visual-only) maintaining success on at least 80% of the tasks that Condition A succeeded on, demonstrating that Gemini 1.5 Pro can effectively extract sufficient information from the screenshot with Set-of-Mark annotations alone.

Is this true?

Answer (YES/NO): NO